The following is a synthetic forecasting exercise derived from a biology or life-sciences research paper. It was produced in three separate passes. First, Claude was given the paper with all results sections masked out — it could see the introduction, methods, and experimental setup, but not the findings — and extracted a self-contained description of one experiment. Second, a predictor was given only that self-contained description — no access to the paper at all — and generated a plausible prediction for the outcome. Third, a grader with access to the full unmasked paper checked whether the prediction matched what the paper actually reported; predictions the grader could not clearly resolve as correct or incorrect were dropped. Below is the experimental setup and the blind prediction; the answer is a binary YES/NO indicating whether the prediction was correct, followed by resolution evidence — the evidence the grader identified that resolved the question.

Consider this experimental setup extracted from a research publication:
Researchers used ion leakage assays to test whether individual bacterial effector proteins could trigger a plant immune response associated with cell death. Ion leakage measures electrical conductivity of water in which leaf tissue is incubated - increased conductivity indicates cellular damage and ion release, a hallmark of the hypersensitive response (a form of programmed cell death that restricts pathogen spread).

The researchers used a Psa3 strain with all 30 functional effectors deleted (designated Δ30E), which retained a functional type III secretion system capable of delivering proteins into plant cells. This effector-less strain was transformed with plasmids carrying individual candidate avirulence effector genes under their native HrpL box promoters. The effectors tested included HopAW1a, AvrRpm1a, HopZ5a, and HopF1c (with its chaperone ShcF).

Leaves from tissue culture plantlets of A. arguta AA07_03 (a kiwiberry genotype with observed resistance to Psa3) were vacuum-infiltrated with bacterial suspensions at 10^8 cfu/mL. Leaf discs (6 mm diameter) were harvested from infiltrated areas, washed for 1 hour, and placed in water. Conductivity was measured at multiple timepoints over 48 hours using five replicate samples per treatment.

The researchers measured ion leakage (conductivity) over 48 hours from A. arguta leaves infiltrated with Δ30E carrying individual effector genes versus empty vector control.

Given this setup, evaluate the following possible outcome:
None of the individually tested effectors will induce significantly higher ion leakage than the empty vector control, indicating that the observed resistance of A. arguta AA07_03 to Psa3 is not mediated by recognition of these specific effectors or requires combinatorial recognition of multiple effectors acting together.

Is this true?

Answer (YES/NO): NO